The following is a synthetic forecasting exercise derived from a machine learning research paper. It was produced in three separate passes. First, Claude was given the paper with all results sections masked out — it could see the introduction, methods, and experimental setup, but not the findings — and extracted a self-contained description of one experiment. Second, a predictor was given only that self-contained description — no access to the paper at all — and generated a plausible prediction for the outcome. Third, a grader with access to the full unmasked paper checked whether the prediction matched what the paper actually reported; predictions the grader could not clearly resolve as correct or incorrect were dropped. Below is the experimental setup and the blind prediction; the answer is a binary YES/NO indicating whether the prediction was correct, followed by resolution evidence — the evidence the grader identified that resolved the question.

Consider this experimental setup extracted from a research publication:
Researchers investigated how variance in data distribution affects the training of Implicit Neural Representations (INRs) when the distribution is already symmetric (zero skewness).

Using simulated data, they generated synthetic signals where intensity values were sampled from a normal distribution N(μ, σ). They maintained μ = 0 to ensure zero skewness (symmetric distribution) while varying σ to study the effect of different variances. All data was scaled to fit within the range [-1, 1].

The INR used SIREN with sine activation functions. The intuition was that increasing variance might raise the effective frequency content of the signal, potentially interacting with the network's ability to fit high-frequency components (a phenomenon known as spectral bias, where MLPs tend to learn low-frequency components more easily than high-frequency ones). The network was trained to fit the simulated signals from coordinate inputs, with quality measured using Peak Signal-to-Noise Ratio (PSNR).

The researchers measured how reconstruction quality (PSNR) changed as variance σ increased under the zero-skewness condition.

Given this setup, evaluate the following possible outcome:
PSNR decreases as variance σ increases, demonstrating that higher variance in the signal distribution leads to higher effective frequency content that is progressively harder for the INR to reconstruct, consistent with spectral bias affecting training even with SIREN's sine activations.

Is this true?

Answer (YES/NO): YES